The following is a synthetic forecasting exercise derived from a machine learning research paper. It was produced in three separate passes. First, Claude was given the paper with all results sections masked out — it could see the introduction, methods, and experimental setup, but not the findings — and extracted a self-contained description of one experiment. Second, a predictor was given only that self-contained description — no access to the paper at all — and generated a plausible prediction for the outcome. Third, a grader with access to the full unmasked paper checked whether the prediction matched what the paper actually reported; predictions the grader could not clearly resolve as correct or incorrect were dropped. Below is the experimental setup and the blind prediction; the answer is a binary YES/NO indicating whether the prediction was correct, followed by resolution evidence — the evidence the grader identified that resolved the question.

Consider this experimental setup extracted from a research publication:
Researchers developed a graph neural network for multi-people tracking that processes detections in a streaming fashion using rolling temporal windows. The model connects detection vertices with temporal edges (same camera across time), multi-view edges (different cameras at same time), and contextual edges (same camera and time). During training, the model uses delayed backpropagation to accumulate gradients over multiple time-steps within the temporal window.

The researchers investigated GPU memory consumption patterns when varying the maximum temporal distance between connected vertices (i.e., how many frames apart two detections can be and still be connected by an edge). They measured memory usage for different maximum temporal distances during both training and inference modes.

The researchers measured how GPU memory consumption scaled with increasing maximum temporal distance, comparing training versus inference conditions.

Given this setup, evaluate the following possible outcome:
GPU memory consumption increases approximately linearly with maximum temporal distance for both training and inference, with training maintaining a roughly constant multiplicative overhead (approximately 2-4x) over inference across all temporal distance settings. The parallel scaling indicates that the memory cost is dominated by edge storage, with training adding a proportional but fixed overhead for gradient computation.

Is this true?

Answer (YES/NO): NO